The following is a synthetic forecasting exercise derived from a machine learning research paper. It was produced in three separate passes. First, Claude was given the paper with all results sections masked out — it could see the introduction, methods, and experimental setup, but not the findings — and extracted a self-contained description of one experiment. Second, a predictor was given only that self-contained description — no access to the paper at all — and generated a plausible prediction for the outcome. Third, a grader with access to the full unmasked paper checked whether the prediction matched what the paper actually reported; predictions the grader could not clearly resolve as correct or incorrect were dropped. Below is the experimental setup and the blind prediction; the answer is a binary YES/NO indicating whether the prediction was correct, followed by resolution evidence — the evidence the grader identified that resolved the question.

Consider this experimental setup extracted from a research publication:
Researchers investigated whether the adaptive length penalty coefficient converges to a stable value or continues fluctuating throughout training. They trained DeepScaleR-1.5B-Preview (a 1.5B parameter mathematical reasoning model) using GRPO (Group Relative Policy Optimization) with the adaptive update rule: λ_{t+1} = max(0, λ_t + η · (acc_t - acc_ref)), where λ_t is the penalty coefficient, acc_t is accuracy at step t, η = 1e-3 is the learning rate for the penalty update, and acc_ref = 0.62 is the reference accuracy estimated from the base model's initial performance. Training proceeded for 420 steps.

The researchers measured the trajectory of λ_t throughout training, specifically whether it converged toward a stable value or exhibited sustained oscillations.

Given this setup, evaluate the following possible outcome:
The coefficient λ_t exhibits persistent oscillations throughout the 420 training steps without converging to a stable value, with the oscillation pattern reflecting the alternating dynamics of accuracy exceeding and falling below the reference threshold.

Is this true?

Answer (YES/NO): NO